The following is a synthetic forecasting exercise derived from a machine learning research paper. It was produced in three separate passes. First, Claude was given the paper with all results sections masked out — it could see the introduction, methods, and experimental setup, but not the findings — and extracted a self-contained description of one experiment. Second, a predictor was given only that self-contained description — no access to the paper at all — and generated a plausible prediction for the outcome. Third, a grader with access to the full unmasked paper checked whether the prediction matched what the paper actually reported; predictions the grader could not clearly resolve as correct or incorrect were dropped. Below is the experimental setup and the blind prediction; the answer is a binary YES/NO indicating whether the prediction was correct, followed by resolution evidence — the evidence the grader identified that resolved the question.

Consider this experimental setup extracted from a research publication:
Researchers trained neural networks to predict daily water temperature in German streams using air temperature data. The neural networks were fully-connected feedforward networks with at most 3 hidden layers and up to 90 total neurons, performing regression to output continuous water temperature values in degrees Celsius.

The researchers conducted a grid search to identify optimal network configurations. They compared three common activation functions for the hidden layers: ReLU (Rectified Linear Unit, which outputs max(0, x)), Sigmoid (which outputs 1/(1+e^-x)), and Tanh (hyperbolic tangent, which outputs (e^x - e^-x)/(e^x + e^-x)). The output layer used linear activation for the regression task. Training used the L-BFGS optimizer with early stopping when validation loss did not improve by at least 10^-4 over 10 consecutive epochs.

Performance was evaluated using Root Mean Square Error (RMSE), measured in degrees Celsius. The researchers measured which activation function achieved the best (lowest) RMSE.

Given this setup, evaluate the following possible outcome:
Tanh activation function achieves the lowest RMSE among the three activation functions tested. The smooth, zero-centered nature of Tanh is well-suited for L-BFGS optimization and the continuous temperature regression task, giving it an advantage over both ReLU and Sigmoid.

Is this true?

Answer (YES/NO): YES